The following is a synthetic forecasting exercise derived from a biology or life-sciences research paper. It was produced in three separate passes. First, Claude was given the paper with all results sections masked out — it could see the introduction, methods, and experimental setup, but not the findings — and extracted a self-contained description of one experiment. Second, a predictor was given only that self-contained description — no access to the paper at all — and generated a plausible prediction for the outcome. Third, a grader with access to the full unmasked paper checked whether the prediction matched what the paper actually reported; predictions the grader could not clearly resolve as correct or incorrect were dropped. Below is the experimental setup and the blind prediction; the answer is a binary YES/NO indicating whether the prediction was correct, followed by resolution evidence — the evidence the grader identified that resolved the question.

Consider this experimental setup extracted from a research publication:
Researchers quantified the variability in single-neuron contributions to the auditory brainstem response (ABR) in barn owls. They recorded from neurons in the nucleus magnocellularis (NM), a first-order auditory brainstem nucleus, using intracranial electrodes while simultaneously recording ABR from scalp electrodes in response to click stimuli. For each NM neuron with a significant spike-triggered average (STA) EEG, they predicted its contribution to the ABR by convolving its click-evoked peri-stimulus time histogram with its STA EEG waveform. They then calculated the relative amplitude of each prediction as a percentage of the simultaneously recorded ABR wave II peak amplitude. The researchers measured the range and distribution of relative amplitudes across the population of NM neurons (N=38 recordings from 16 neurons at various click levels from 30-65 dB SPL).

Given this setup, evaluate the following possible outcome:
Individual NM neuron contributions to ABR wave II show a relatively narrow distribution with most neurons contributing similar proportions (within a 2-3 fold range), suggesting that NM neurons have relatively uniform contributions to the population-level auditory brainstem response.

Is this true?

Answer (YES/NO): NO